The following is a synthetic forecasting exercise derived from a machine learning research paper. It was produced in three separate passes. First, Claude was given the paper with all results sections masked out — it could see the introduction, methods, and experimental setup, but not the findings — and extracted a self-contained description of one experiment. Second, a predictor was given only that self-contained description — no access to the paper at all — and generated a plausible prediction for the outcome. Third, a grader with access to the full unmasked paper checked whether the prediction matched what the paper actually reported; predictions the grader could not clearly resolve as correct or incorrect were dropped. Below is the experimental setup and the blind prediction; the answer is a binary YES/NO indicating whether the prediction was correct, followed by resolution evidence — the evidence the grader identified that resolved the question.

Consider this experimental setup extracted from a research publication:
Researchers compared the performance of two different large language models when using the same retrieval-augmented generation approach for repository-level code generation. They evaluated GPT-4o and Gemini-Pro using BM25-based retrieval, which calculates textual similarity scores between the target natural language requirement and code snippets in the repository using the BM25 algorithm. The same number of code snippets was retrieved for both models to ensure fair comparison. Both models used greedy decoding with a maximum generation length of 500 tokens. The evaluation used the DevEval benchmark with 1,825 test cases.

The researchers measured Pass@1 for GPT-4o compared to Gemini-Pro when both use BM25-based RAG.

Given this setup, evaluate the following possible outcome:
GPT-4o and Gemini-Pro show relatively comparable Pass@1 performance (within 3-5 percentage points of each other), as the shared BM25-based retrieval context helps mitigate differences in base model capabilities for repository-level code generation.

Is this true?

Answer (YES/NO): NO